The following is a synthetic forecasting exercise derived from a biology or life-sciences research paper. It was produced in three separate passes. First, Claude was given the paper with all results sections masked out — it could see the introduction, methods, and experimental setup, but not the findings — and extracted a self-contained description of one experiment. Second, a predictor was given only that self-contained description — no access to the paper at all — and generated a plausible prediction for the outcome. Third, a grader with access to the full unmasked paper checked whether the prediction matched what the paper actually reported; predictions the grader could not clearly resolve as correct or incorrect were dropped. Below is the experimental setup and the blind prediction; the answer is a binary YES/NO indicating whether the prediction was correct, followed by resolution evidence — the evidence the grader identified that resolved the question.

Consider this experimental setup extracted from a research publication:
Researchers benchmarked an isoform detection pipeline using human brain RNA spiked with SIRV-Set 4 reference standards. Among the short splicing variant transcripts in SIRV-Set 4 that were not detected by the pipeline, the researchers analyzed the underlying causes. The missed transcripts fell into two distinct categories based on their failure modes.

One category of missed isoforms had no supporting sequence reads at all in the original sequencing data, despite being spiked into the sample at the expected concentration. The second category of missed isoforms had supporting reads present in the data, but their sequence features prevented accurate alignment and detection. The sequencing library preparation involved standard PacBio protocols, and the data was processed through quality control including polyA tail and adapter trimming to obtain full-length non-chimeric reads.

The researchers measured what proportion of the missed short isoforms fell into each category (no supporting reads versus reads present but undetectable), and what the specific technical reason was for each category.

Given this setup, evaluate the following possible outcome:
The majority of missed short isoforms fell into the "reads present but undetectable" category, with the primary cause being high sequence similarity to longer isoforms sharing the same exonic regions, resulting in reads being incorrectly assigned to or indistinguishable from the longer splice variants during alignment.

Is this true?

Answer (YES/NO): NO